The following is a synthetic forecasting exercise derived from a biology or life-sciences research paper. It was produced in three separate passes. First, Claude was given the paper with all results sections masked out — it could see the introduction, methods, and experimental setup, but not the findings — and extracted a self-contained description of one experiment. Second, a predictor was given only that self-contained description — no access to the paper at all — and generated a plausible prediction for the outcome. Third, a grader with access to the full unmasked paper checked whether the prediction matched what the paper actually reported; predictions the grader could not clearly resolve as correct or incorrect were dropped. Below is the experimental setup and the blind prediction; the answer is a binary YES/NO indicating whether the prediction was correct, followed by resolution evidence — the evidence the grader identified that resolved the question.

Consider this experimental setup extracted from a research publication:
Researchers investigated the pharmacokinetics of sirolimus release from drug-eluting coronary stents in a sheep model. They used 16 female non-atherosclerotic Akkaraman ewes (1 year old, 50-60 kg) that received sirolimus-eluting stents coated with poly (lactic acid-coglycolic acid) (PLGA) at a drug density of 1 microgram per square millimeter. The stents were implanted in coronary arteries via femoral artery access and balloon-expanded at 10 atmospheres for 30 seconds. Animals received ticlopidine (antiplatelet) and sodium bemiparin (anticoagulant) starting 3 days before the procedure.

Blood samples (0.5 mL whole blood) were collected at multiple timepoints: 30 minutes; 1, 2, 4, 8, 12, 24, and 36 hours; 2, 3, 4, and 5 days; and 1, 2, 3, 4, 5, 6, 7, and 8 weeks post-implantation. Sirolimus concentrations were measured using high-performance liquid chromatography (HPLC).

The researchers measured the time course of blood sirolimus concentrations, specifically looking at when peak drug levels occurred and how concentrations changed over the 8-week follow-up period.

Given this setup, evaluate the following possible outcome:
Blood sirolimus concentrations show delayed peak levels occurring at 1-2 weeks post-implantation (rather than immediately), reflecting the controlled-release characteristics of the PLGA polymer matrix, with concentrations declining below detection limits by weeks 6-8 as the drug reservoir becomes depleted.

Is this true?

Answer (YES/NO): NO